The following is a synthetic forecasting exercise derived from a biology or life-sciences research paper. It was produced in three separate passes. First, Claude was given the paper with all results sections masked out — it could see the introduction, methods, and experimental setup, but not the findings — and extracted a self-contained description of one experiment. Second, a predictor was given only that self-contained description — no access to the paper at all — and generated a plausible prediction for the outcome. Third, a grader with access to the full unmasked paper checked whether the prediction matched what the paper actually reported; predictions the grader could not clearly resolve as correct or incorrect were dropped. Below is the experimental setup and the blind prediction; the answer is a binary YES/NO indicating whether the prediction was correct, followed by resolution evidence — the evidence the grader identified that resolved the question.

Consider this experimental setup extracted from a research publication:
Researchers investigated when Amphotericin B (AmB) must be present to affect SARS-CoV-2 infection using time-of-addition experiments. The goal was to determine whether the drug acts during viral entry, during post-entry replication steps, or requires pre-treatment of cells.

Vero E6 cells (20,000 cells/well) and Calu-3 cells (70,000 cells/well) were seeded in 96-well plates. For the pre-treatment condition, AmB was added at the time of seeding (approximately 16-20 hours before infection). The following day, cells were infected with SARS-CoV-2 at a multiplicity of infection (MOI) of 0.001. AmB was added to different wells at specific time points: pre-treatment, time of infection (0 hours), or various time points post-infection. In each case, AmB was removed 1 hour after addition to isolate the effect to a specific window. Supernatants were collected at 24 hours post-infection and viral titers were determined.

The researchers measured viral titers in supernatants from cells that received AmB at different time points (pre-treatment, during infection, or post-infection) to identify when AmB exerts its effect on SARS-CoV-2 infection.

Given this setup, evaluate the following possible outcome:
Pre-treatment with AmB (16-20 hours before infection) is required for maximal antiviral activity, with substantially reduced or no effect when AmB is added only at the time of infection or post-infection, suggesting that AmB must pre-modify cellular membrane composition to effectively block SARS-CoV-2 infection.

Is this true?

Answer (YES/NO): NO